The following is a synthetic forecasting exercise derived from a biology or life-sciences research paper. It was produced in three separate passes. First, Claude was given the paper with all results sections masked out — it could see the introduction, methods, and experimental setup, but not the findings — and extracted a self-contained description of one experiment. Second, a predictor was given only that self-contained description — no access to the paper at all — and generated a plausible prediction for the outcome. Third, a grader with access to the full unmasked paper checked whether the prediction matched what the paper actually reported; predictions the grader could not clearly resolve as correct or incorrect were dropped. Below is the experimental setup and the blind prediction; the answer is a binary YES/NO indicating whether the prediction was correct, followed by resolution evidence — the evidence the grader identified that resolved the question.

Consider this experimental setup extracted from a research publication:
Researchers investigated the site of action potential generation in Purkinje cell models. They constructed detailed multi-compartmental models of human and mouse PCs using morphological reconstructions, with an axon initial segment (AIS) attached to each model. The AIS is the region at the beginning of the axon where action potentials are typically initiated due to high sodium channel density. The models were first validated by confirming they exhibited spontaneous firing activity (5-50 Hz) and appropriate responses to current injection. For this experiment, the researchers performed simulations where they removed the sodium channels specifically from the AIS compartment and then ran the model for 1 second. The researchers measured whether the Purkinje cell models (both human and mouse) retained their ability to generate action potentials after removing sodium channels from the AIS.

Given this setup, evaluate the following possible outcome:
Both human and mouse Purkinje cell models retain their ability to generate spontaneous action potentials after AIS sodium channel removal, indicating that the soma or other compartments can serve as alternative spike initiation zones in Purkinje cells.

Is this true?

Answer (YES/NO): NO